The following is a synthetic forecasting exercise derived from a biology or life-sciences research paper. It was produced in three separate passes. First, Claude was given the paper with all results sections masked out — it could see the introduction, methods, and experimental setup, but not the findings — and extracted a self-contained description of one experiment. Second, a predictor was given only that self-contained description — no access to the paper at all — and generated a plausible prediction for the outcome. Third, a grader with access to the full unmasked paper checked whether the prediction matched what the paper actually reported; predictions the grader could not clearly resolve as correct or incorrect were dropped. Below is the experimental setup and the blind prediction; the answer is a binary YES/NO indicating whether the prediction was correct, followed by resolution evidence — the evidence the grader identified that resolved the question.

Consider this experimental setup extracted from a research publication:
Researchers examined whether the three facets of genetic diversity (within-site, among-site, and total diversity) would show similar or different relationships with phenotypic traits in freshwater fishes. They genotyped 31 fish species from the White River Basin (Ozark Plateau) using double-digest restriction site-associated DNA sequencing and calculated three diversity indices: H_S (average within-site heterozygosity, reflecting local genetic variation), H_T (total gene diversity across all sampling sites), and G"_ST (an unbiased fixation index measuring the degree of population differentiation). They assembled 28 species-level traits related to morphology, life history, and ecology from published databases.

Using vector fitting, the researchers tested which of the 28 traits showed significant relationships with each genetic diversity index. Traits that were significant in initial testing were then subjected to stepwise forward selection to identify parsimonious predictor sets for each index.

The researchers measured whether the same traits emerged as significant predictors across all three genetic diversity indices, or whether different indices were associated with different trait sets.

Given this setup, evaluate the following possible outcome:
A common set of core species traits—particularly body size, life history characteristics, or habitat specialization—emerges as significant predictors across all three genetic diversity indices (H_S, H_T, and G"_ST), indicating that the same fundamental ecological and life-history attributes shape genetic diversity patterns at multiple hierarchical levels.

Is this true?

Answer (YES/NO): NO